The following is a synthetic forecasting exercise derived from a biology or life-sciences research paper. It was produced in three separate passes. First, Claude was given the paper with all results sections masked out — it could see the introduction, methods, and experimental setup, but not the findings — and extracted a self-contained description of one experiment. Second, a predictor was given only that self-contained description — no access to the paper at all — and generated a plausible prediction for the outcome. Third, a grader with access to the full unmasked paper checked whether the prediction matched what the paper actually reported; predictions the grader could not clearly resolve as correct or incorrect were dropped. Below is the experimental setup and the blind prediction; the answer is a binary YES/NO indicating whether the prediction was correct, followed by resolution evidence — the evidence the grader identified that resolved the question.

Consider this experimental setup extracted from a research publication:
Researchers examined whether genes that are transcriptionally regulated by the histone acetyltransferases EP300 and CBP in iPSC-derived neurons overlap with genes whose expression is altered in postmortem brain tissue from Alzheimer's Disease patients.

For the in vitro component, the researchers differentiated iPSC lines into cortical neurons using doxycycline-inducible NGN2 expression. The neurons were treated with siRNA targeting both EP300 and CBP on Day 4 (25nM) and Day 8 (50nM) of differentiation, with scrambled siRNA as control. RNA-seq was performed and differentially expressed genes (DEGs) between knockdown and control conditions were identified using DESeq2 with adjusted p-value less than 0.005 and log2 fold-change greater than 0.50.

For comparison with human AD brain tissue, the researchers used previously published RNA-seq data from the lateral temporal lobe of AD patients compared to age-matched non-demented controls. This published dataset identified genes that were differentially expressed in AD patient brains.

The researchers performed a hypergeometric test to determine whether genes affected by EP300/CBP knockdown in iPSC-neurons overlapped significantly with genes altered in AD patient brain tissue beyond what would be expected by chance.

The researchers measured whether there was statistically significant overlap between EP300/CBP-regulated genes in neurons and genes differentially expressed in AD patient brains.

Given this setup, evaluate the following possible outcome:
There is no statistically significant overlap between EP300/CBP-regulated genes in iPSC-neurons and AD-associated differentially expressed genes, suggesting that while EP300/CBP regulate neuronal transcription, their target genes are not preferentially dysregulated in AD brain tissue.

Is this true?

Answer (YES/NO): NO